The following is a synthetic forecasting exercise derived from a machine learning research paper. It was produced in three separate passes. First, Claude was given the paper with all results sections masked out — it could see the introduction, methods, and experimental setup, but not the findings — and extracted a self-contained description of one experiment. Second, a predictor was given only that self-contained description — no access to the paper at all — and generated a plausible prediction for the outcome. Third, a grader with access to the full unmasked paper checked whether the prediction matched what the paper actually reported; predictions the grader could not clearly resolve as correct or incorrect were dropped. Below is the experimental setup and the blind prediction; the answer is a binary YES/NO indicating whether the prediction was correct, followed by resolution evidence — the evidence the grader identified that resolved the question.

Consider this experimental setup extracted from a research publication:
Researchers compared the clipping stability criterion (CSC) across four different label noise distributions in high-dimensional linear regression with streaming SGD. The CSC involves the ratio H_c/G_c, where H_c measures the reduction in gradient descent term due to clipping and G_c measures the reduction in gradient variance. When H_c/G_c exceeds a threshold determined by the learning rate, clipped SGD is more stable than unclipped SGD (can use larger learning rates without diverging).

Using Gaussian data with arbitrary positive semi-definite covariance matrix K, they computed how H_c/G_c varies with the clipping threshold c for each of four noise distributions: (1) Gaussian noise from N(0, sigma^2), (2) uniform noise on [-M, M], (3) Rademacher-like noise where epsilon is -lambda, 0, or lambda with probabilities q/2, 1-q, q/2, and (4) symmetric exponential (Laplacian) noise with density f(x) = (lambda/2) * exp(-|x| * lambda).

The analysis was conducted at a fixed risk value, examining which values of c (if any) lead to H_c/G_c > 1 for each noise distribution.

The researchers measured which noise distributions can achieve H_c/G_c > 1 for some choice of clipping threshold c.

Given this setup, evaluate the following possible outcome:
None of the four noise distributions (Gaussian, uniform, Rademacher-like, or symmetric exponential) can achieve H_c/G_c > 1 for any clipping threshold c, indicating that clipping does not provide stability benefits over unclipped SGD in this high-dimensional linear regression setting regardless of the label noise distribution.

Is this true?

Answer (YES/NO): NO